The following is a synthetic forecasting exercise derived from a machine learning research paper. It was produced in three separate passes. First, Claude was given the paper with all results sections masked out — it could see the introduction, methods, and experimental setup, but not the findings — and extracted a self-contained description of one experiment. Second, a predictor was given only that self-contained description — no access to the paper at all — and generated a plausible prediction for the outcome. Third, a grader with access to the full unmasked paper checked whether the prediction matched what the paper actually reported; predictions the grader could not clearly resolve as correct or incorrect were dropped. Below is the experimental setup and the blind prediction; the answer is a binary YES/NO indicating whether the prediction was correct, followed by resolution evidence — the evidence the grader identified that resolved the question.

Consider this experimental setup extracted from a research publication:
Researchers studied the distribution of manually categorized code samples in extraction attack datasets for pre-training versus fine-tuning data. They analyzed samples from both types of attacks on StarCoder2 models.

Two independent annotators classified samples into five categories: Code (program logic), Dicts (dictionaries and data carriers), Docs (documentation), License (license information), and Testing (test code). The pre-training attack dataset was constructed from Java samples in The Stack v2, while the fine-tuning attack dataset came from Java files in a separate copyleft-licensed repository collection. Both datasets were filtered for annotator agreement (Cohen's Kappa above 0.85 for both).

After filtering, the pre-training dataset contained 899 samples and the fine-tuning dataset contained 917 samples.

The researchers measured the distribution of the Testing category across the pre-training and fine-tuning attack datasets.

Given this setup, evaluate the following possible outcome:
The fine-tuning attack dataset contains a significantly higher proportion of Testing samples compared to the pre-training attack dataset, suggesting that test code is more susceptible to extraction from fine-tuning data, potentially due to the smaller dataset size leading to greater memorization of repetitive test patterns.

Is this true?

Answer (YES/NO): NO